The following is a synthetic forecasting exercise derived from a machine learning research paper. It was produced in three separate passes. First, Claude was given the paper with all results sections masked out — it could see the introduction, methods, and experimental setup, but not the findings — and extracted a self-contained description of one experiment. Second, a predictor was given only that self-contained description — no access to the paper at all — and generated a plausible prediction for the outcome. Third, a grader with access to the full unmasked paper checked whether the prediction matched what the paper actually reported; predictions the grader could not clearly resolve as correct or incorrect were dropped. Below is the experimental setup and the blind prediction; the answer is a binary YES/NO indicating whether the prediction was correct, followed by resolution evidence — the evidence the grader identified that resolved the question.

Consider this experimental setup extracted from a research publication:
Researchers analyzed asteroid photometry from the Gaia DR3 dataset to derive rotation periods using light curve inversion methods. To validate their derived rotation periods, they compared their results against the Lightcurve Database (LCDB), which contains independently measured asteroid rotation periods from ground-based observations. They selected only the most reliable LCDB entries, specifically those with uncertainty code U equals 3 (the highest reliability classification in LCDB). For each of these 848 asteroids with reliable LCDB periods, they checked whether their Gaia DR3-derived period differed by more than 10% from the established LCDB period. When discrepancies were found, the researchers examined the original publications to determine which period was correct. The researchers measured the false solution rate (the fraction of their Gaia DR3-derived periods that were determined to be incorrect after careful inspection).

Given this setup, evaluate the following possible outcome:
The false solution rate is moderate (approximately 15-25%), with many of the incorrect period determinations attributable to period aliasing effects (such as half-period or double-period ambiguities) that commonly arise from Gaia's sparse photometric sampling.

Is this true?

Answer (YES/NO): NO